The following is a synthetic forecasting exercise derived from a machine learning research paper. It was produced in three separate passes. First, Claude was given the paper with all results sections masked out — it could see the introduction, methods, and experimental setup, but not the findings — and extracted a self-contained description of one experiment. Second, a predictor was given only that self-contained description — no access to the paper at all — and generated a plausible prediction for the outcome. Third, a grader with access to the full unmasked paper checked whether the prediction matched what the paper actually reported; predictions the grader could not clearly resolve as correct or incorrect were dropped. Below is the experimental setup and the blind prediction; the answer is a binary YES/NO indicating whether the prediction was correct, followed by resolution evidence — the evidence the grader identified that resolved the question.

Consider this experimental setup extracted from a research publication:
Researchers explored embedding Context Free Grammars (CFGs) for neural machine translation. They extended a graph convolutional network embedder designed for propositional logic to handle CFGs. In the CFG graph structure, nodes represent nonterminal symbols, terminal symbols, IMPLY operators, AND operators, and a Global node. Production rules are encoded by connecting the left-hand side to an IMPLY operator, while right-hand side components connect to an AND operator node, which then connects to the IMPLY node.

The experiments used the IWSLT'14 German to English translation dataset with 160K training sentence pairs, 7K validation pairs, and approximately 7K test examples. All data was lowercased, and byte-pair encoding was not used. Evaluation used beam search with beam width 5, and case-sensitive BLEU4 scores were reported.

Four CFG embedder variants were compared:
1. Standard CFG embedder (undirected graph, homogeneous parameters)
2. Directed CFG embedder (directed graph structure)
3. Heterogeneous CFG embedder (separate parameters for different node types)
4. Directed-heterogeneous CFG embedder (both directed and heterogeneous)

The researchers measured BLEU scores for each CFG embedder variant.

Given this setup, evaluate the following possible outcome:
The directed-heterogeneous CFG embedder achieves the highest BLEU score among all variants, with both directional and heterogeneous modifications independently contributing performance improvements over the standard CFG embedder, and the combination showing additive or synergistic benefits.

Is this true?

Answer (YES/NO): NO